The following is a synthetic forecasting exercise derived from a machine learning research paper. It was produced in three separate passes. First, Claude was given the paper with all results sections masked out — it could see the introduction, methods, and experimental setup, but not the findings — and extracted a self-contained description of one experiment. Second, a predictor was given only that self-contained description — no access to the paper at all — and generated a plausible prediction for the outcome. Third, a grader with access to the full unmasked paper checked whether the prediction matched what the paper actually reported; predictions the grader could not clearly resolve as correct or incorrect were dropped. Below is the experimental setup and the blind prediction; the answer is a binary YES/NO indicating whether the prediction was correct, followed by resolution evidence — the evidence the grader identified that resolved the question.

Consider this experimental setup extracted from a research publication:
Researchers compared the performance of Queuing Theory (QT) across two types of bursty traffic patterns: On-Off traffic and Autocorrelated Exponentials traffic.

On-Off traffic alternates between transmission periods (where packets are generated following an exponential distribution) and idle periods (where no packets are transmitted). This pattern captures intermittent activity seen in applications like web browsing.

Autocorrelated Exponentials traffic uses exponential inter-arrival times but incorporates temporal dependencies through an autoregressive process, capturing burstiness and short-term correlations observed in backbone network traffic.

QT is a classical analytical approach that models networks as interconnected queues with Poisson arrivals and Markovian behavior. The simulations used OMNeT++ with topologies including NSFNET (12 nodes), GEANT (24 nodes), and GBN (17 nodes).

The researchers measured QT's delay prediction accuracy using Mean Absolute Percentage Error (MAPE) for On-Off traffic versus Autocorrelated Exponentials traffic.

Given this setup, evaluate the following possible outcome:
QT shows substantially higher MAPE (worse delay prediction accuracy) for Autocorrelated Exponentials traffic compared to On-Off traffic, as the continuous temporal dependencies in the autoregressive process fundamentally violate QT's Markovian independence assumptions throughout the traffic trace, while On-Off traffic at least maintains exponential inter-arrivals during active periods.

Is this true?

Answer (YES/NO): NO